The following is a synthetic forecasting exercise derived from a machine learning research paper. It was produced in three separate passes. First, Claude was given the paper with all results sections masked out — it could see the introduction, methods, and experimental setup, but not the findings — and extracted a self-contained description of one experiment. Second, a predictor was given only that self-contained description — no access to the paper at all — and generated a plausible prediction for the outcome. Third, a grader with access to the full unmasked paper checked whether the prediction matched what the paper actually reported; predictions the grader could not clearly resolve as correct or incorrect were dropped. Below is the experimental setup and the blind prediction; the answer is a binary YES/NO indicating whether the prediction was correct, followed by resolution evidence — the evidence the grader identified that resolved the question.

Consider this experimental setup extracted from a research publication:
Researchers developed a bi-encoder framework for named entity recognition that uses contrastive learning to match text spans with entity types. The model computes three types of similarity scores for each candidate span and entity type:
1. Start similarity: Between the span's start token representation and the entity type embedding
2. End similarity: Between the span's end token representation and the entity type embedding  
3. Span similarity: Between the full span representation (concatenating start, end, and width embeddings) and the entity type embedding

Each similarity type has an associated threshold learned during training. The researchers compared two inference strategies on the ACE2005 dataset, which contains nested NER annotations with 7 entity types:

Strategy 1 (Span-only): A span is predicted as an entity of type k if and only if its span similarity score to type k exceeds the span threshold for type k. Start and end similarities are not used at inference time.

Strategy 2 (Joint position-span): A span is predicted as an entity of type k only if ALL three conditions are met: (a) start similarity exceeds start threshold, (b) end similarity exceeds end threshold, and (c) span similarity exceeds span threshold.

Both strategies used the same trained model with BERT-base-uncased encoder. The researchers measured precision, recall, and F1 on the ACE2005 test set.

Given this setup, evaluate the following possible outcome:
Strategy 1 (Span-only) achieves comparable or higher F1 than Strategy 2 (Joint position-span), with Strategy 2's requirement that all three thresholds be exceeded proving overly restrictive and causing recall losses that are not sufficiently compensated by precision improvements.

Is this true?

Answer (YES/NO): YES